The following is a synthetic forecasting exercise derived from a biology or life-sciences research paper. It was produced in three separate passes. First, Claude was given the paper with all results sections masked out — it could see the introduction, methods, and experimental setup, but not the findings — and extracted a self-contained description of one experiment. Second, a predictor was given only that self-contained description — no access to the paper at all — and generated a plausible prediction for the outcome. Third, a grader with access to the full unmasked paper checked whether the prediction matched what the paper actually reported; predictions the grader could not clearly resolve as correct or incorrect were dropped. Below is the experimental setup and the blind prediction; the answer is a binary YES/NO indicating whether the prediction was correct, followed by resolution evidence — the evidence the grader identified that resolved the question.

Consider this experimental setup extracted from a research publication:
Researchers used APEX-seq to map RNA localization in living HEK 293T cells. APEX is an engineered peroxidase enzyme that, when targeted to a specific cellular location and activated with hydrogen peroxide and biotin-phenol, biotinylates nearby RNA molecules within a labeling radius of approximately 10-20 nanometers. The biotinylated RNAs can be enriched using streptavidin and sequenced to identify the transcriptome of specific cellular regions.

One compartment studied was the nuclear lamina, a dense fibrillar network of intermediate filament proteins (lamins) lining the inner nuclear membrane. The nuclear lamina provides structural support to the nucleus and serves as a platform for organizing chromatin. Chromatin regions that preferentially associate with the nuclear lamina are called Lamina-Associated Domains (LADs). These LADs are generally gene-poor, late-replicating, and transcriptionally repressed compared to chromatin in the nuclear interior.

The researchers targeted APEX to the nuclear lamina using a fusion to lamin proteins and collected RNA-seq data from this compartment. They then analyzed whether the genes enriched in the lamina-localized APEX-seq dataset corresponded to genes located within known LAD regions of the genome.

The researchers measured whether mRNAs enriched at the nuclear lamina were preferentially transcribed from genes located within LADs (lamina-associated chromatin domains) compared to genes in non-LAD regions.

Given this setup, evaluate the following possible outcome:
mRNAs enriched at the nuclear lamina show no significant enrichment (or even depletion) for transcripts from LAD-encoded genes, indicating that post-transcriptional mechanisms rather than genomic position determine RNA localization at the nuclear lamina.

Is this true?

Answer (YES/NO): NO